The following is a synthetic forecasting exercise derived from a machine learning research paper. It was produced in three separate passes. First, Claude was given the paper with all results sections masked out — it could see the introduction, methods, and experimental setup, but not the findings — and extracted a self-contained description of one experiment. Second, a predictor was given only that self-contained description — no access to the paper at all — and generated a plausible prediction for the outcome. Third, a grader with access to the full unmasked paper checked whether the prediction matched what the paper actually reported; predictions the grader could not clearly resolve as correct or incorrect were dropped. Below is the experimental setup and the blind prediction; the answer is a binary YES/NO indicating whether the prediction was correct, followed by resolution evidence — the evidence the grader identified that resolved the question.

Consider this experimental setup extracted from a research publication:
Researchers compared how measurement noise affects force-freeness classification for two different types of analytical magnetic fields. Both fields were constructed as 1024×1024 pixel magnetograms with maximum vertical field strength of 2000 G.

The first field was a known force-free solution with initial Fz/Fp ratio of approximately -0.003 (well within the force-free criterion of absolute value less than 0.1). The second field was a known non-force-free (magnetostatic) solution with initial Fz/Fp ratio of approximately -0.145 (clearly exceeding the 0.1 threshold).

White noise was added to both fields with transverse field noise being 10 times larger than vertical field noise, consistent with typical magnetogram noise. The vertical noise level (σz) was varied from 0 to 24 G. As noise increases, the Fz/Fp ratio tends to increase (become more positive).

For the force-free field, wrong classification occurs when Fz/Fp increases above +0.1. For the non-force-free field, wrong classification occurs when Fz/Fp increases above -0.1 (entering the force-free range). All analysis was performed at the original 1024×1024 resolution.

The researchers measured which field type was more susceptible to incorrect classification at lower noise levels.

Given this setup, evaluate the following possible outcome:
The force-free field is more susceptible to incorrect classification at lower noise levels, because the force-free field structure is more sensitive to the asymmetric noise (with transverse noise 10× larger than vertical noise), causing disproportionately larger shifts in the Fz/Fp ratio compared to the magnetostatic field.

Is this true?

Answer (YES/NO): YES